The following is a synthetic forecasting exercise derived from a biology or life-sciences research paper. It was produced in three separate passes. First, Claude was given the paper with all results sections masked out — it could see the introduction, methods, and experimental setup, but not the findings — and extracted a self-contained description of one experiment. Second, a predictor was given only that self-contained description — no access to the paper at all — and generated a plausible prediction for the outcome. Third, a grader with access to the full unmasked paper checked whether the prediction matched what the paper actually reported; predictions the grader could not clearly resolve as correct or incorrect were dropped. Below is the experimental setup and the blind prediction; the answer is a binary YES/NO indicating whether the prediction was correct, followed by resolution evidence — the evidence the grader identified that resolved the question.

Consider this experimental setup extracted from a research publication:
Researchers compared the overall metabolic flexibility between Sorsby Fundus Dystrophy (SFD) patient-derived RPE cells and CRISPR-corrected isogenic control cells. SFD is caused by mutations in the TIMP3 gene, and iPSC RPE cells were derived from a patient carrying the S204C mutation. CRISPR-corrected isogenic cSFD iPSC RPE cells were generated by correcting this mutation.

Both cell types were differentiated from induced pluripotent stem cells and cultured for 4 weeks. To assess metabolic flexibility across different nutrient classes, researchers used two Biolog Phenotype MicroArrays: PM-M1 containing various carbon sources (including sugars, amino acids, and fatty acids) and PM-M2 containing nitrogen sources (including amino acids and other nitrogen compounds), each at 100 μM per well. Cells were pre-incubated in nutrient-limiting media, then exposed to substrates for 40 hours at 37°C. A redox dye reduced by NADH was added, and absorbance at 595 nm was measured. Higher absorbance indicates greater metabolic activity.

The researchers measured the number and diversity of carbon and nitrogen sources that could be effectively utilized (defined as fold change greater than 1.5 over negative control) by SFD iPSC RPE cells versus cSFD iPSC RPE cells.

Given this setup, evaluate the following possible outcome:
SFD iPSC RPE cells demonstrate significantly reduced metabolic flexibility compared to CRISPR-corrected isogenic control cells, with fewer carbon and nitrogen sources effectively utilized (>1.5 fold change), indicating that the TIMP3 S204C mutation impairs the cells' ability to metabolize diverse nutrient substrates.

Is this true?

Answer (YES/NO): NO